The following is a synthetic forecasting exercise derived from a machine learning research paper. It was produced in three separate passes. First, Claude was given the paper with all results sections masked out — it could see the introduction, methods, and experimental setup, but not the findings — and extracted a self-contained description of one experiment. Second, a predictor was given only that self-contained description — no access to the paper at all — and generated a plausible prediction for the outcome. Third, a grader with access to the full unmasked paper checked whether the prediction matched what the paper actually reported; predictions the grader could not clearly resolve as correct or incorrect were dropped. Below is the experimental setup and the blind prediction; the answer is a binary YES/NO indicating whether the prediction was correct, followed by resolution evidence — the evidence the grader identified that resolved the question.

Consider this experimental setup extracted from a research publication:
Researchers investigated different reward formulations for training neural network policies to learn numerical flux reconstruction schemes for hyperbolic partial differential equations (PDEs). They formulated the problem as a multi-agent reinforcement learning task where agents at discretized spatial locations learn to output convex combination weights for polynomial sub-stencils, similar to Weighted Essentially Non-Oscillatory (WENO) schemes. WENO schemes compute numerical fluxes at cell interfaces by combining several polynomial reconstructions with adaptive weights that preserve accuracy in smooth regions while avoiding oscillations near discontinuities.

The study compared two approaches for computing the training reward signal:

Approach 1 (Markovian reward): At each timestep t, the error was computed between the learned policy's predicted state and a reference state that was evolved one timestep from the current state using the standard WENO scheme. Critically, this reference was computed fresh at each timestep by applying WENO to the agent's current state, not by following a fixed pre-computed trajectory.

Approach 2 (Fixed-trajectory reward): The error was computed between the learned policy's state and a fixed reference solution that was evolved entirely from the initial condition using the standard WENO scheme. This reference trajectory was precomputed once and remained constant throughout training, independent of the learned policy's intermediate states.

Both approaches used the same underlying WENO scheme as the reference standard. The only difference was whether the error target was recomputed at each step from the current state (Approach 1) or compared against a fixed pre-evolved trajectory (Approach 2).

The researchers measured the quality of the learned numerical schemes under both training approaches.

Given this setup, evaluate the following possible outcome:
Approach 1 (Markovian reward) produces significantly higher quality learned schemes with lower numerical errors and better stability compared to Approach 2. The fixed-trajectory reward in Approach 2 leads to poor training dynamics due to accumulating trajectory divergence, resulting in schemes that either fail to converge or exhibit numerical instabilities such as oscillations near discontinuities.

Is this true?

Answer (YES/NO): NO